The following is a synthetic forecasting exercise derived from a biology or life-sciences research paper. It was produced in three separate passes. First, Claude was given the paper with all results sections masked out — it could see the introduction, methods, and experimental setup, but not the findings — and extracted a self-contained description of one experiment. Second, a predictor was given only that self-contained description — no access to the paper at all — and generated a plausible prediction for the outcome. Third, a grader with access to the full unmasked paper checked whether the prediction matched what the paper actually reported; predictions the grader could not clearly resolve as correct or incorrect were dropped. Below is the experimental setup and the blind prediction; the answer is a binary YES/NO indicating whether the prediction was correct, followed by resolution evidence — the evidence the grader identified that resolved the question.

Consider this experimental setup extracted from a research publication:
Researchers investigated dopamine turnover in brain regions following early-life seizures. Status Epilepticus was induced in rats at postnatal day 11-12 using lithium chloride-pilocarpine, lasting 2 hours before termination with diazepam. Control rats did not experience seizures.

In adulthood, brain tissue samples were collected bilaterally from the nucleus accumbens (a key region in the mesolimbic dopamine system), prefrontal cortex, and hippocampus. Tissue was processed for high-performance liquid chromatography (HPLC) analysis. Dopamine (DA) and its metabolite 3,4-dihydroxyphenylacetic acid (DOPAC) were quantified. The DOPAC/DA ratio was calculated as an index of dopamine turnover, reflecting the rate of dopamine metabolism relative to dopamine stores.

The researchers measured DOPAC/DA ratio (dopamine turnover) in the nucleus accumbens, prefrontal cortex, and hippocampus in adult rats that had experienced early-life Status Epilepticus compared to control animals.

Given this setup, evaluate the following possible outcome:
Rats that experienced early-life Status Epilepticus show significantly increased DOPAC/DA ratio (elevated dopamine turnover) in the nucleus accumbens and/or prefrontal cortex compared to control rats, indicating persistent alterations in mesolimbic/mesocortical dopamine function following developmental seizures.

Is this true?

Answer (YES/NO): NO